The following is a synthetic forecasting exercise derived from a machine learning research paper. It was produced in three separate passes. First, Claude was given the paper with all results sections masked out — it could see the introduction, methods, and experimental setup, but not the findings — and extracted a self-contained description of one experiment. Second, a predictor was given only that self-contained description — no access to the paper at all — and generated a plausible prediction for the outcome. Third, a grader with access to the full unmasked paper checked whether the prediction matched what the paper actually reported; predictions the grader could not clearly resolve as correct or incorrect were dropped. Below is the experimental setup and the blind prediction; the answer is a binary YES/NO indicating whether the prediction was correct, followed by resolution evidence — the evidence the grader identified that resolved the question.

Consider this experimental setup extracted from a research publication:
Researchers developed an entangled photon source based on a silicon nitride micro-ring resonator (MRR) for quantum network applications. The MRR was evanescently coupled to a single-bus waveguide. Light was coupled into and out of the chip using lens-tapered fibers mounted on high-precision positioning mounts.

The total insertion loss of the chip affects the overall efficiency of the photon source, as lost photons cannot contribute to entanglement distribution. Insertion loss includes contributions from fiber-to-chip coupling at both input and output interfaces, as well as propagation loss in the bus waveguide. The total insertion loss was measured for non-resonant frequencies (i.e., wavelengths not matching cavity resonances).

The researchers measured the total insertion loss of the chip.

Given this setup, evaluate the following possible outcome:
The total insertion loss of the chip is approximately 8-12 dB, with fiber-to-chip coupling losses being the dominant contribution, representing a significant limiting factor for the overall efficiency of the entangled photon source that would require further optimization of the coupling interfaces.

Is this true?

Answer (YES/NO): NO